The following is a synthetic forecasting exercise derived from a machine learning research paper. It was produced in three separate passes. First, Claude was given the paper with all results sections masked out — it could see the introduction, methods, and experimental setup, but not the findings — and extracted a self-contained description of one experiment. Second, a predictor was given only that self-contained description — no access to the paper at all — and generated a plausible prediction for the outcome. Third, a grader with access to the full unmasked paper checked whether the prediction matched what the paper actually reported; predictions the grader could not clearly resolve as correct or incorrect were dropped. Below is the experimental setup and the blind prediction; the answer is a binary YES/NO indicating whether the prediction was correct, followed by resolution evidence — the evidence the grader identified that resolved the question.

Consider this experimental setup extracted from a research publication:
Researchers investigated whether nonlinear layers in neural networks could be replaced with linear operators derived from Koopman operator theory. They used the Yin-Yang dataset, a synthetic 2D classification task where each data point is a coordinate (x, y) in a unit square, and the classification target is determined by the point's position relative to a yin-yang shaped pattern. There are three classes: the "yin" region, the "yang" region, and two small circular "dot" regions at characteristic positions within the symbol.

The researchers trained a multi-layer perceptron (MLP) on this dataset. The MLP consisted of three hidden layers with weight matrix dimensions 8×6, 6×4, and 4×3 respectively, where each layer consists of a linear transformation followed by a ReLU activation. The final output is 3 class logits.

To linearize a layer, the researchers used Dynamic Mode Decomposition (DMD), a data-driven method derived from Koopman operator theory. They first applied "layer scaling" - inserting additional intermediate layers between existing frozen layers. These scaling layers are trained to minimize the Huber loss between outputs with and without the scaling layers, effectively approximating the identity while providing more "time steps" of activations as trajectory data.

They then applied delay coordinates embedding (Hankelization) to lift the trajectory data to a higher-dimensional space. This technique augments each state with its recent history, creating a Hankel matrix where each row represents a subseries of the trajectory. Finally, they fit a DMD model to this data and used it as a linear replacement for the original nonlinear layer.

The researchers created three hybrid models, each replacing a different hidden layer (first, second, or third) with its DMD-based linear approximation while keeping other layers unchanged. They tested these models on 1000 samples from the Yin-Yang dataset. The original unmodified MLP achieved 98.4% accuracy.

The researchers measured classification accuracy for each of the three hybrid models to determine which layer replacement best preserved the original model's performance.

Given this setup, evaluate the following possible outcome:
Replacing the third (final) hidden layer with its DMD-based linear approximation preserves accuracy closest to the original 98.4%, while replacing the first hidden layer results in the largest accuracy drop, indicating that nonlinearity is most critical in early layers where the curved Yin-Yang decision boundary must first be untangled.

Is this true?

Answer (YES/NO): NO